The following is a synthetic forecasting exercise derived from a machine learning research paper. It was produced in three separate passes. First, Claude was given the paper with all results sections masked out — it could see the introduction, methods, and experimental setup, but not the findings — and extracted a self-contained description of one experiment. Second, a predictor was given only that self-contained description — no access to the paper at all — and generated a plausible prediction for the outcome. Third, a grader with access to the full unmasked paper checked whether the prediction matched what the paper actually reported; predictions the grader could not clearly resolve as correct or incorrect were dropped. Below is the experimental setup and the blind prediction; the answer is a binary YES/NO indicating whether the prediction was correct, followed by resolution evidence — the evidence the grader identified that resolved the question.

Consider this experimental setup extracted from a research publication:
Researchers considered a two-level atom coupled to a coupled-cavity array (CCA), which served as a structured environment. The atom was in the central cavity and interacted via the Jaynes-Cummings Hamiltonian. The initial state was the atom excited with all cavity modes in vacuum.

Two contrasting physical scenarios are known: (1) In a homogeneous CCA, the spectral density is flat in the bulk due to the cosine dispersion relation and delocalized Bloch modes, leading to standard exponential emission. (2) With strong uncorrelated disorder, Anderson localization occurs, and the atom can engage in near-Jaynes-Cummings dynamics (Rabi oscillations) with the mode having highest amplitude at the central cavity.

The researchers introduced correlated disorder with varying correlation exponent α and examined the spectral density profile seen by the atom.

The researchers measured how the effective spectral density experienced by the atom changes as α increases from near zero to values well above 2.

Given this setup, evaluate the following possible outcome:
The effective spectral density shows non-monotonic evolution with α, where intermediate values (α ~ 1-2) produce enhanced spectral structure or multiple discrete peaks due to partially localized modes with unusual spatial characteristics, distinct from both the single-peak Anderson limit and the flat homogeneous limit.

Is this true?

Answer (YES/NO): NO